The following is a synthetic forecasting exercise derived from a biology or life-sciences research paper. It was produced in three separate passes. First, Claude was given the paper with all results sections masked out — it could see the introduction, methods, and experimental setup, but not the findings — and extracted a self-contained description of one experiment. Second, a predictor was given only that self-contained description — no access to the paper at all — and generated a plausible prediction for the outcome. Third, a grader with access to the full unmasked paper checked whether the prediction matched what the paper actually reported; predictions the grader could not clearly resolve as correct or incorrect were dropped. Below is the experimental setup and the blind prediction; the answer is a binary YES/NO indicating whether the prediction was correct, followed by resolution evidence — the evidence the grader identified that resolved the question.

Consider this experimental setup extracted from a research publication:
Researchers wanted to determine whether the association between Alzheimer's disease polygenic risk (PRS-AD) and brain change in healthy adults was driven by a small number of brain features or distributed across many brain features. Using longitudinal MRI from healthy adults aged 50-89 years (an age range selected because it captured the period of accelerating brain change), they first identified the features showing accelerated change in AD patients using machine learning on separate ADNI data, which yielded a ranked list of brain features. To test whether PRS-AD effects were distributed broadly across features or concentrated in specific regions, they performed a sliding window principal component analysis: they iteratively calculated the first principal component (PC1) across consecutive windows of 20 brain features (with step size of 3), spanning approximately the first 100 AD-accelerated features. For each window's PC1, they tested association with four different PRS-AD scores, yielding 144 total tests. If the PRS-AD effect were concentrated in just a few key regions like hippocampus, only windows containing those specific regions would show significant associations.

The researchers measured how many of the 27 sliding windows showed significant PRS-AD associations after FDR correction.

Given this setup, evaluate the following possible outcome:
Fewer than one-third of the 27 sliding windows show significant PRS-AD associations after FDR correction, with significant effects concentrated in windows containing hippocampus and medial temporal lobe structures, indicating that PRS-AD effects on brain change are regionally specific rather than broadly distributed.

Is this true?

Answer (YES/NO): NO